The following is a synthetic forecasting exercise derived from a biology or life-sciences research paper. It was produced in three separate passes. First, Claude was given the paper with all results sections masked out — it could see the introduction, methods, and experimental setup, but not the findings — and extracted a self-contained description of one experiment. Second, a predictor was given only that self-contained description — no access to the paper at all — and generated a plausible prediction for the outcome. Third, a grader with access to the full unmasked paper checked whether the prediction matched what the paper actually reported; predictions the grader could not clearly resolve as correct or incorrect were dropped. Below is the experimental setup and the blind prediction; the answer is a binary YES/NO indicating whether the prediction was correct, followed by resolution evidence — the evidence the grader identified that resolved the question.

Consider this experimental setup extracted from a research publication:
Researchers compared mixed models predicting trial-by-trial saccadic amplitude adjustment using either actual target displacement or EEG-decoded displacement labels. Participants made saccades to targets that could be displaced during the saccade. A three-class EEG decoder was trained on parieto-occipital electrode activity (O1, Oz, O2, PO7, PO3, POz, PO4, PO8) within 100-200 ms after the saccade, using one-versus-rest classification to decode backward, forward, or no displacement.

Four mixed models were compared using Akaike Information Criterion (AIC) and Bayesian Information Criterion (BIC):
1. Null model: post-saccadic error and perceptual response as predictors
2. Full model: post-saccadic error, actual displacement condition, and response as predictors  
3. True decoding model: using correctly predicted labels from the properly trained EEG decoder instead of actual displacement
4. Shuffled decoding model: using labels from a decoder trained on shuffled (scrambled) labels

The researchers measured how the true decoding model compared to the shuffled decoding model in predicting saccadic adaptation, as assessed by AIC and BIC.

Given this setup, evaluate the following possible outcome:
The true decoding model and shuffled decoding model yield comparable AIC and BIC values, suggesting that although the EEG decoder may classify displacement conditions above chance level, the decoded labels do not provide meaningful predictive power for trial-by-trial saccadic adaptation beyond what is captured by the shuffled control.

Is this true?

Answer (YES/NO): NO